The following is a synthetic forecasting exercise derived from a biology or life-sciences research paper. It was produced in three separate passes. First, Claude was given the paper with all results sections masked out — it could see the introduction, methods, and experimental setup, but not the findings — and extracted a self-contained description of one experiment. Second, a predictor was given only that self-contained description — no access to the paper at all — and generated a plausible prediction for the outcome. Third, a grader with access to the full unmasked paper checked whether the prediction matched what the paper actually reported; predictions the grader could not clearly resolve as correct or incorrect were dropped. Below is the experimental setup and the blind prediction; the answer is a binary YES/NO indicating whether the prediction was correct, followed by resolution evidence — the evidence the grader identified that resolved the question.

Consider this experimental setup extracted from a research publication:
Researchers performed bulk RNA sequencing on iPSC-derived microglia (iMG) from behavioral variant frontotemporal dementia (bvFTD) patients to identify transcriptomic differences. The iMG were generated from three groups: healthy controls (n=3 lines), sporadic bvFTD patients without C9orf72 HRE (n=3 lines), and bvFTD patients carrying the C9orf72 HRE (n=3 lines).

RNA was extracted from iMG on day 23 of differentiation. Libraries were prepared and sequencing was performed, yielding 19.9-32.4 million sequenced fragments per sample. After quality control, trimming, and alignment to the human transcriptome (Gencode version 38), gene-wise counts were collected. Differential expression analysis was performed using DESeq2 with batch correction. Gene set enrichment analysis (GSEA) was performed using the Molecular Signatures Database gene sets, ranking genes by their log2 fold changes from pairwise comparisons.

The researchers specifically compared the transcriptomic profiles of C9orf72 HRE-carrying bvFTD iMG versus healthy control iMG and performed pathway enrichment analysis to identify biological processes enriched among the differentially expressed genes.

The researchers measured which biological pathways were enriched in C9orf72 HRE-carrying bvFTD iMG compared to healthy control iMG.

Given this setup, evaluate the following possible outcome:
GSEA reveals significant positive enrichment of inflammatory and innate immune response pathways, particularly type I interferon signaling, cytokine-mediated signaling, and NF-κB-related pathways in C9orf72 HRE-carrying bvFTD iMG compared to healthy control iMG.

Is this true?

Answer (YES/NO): NO